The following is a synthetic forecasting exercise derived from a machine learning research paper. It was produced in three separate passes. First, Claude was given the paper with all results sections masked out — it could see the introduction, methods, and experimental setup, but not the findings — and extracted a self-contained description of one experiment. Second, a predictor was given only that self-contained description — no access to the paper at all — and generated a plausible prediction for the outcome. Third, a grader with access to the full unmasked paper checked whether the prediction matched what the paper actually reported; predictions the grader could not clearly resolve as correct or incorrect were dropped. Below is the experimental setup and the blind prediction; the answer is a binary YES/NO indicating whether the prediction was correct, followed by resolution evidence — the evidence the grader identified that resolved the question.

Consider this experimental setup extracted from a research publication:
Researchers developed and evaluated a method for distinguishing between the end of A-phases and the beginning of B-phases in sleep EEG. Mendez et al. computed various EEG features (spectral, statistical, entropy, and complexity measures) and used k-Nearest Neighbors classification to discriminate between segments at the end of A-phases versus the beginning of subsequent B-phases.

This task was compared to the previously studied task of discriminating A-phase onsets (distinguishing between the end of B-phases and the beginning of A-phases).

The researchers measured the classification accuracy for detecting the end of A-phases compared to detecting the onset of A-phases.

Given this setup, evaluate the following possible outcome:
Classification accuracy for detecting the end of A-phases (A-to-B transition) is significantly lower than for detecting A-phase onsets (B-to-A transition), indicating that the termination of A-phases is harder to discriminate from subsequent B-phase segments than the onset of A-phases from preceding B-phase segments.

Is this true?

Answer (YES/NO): YES